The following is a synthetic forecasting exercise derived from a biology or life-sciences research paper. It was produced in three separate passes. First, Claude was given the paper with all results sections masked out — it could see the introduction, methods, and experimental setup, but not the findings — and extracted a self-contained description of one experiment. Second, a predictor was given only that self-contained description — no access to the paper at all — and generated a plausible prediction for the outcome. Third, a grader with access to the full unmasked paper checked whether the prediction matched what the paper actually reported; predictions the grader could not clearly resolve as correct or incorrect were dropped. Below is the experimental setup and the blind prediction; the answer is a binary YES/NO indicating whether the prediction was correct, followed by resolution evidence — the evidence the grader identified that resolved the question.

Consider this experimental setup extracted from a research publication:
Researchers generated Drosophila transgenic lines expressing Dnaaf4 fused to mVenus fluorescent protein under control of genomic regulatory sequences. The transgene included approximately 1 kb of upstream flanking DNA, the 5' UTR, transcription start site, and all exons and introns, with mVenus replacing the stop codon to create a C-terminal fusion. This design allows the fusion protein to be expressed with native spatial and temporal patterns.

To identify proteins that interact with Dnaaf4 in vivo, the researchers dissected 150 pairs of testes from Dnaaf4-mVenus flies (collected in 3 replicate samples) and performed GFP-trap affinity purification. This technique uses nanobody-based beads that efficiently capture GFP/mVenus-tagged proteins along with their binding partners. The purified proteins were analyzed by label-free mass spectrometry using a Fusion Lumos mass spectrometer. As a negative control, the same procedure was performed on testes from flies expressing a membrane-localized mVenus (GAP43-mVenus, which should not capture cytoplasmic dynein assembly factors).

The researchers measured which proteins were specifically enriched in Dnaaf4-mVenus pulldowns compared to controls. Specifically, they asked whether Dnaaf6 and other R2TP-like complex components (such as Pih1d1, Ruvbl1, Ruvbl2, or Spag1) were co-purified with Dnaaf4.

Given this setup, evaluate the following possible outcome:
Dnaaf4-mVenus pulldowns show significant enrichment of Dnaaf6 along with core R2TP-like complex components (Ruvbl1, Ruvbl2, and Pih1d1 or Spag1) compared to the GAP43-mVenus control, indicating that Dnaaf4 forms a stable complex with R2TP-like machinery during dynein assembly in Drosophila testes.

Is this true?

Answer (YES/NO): NO